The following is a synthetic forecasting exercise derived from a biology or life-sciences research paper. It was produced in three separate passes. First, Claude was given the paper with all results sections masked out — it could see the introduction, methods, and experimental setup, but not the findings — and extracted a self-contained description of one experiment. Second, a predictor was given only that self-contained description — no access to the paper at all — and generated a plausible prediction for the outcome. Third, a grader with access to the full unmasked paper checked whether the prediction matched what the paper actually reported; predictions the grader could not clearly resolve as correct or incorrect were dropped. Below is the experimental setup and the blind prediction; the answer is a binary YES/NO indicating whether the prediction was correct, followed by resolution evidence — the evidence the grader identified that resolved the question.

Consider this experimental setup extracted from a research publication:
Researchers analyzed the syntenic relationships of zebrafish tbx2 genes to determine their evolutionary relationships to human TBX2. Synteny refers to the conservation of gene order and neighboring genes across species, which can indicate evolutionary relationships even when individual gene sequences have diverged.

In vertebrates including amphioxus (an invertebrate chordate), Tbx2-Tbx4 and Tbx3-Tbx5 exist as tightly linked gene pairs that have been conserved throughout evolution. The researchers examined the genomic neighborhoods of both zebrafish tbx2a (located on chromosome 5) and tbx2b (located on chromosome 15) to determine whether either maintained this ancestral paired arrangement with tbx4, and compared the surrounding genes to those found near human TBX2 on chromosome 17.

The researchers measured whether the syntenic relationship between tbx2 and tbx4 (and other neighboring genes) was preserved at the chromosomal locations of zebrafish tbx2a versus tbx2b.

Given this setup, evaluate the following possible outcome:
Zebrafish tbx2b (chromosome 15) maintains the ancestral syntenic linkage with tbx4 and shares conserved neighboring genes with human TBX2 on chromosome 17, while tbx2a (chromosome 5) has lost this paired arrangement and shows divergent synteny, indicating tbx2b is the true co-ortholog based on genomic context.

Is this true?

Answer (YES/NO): YES